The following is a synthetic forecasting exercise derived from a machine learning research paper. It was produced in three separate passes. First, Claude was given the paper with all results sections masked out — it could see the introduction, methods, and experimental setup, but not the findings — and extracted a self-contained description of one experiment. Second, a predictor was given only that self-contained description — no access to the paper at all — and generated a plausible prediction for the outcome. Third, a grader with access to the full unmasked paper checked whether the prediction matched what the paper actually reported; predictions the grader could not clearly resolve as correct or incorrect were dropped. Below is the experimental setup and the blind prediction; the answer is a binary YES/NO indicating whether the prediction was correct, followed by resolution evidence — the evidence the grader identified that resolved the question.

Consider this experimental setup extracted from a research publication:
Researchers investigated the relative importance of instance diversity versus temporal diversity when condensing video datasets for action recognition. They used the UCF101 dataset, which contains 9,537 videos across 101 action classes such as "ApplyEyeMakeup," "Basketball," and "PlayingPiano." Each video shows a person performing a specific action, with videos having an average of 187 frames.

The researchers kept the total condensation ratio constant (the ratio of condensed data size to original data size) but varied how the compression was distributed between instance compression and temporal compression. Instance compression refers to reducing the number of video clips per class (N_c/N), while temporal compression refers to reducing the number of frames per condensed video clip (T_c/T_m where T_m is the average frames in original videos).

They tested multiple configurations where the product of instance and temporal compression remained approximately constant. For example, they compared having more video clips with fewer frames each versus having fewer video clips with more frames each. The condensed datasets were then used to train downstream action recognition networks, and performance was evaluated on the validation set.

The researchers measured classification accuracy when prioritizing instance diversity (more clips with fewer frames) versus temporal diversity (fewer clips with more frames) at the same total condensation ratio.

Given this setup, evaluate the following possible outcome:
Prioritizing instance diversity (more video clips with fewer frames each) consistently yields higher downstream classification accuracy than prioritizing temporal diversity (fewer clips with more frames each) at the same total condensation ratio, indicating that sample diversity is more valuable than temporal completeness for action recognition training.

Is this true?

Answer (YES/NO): YES